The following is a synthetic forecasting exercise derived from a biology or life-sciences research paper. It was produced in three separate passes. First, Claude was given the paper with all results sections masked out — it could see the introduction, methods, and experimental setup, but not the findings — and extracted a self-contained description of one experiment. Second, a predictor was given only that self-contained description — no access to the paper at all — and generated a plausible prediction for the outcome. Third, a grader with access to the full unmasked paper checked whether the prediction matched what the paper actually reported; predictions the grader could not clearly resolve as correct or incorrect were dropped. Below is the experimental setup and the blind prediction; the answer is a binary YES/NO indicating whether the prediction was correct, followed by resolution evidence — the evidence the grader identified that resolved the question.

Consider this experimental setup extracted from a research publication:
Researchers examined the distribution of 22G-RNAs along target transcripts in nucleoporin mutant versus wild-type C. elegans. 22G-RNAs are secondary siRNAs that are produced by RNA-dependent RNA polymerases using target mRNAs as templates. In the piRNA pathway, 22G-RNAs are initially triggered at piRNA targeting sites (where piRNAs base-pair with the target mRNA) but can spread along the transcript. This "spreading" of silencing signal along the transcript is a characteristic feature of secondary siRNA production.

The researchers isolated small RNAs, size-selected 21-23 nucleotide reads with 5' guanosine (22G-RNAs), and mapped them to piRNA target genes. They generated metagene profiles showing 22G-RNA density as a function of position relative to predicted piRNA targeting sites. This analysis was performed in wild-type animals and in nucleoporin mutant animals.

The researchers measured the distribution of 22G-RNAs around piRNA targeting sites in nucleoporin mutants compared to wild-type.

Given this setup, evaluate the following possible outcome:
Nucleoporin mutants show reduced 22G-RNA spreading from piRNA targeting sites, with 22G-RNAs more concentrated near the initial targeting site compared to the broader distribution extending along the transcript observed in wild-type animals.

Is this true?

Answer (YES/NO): NO